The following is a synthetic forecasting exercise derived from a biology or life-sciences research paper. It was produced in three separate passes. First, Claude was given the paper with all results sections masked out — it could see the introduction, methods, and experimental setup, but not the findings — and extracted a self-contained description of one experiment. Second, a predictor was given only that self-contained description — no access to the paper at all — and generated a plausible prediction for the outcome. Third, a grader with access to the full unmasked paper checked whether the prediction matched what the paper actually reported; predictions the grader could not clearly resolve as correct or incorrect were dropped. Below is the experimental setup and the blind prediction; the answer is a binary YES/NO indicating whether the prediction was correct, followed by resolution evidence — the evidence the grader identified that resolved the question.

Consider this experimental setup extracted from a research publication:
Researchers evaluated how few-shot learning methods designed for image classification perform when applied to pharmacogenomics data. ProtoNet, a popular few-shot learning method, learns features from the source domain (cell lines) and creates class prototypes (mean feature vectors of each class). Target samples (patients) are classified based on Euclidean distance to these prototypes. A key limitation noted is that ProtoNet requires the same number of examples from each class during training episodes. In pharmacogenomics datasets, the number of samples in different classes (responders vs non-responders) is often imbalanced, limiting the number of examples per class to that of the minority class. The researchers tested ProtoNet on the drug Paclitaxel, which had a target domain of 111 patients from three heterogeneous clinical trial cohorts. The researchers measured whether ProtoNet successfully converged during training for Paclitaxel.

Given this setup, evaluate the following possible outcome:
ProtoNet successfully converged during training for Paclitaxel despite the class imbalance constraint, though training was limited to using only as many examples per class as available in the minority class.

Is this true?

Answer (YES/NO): NO